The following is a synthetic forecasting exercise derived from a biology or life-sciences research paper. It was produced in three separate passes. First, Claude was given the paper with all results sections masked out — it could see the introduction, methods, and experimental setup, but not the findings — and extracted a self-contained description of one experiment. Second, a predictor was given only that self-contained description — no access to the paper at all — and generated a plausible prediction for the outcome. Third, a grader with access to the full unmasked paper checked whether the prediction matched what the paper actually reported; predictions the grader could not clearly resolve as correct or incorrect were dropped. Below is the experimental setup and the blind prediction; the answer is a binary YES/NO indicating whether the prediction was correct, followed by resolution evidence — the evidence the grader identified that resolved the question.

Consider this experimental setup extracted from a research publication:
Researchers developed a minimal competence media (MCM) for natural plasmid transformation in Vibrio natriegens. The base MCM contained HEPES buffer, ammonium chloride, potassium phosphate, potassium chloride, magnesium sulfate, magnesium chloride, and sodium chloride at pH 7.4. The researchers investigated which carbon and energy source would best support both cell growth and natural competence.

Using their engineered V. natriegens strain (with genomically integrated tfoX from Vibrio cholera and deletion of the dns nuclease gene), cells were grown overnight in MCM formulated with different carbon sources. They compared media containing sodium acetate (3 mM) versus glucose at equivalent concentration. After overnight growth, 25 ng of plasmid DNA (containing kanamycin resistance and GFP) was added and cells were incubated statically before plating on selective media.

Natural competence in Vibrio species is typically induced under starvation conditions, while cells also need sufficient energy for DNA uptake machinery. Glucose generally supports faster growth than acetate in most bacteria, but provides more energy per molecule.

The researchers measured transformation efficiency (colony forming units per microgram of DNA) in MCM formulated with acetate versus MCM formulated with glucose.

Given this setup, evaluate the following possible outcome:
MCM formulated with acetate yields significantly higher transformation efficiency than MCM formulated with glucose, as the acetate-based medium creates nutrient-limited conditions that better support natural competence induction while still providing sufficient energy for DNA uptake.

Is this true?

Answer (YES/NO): YES